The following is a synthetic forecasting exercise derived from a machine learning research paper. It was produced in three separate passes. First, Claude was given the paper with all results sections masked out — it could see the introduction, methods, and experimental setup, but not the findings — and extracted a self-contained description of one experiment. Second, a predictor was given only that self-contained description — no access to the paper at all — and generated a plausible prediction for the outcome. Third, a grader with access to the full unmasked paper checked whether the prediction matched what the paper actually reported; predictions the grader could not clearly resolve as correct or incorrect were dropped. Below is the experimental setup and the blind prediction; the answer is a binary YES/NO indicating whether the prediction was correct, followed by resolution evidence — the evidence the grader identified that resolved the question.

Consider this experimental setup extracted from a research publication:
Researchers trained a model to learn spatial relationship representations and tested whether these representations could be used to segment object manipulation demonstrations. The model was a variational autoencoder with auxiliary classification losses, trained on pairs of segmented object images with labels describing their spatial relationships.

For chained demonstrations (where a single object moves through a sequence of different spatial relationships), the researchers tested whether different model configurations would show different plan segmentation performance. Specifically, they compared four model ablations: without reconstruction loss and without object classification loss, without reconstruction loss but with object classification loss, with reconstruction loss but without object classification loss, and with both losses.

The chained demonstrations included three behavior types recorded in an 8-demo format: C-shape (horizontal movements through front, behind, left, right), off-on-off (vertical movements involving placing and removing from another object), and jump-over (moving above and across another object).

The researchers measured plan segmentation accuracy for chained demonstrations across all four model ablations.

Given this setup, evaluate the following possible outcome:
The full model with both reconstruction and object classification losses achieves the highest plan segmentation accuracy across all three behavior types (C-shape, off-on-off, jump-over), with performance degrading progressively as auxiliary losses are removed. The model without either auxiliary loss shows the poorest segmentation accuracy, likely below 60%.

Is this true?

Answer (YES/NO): NO